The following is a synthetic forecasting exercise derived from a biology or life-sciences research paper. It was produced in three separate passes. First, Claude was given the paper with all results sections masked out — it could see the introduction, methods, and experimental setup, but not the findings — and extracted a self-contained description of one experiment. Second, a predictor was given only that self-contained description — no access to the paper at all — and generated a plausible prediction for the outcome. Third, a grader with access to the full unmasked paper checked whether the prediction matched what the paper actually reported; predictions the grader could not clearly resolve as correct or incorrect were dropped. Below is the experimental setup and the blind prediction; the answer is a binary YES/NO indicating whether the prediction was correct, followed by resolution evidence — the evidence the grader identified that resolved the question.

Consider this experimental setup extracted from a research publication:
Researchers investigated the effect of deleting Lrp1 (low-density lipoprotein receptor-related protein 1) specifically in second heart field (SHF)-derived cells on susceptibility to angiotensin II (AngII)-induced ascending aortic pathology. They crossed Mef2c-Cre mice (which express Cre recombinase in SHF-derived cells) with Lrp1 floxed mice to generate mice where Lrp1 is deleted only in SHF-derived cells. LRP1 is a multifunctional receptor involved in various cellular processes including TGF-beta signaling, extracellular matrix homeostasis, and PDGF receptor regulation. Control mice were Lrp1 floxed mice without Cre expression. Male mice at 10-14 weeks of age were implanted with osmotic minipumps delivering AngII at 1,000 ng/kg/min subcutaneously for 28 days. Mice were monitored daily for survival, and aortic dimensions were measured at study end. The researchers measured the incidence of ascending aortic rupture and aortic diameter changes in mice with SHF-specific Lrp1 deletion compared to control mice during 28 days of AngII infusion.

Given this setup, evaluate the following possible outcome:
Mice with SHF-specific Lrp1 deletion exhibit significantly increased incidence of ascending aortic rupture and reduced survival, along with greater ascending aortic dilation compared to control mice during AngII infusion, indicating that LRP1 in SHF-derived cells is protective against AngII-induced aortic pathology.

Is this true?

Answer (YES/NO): YES